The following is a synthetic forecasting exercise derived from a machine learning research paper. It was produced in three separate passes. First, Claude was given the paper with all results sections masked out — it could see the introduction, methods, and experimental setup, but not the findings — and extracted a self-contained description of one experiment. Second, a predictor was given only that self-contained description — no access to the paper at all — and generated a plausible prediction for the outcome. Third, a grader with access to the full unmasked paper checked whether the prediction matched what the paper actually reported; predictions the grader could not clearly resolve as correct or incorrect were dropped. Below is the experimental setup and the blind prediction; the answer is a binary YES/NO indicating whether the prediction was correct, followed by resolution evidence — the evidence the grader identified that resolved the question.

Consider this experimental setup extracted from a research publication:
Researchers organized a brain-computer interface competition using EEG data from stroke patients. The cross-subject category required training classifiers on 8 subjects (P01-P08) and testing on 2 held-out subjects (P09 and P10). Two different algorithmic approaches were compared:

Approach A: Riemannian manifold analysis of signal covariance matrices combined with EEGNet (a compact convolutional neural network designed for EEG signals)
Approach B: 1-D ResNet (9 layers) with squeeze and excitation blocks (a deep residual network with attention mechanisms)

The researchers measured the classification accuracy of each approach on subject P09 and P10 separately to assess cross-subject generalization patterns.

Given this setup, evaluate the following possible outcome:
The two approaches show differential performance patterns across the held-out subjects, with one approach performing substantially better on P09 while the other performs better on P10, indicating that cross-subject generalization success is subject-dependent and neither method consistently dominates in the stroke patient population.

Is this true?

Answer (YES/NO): YES